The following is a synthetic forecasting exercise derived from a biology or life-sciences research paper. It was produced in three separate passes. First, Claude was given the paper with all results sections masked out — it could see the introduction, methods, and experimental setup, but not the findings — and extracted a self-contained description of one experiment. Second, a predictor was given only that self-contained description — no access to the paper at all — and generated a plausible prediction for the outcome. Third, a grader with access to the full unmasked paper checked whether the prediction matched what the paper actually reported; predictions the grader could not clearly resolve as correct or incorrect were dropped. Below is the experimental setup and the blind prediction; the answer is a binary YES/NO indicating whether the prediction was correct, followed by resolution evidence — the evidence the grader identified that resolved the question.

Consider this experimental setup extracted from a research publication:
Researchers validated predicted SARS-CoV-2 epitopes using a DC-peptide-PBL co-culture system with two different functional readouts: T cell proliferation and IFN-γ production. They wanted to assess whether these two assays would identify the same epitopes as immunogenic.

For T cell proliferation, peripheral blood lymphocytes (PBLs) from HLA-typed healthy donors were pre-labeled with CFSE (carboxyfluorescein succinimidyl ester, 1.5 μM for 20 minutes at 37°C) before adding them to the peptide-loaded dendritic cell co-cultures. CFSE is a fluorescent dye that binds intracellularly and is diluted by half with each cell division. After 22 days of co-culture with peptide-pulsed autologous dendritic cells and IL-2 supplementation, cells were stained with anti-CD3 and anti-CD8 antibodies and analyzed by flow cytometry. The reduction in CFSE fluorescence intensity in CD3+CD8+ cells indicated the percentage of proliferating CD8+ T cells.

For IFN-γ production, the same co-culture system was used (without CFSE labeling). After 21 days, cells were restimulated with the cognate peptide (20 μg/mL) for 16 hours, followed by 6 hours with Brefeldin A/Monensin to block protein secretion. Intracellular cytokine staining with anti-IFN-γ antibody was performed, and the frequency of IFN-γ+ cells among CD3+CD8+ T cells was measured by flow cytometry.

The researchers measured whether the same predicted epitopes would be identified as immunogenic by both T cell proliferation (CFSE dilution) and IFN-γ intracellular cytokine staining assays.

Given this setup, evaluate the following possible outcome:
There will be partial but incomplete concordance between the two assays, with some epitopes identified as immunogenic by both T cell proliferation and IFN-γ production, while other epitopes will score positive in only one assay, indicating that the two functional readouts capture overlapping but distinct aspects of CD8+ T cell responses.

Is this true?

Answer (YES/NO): YES